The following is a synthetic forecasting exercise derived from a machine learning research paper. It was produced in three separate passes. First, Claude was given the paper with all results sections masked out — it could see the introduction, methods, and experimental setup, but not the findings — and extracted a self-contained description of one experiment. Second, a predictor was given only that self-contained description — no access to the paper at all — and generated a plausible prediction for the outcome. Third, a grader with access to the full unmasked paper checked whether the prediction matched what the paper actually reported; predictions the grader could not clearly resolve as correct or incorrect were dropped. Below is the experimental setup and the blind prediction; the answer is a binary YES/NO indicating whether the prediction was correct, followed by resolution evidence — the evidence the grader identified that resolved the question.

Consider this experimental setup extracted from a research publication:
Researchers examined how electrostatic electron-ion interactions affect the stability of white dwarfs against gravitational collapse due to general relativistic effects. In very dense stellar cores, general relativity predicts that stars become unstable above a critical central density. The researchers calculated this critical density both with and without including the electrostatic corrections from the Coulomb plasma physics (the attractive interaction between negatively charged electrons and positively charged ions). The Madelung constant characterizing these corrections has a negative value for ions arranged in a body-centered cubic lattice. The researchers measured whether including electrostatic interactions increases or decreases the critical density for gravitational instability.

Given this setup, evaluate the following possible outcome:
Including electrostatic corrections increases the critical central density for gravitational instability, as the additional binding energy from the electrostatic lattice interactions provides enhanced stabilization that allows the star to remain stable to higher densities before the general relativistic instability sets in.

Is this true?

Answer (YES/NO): YES